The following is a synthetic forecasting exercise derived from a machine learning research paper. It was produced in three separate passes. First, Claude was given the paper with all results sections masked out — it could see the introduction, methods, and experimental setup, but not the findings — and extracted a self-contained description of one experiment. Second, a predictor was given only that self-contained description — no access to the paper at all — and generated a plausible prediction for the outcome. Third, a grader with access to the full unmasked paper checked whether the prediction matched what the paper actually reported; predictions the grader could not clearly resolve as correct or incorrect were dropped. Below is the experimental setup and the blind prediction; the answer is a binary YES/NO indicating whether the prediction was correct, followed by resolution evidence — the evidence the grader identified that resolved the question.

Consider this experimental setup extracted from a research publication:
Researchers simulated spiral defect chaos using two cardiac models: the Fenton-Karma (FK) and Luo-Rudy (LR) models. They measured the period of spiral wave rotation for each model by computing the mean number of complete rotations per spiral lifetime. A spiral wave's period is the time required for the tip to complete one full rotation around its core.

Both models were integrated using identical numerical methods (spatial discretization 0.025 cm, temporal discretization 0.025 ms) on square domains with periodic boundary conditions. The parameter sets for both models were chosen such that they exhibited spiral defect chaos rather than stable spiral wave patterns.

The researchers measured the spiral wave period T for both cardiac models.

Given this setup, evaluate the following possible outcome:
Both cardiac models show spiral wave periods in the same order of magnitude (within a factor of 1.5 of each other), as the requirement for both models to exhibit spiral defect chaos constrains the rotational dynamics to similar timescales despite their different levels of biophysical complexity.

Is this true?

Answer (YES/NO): YES